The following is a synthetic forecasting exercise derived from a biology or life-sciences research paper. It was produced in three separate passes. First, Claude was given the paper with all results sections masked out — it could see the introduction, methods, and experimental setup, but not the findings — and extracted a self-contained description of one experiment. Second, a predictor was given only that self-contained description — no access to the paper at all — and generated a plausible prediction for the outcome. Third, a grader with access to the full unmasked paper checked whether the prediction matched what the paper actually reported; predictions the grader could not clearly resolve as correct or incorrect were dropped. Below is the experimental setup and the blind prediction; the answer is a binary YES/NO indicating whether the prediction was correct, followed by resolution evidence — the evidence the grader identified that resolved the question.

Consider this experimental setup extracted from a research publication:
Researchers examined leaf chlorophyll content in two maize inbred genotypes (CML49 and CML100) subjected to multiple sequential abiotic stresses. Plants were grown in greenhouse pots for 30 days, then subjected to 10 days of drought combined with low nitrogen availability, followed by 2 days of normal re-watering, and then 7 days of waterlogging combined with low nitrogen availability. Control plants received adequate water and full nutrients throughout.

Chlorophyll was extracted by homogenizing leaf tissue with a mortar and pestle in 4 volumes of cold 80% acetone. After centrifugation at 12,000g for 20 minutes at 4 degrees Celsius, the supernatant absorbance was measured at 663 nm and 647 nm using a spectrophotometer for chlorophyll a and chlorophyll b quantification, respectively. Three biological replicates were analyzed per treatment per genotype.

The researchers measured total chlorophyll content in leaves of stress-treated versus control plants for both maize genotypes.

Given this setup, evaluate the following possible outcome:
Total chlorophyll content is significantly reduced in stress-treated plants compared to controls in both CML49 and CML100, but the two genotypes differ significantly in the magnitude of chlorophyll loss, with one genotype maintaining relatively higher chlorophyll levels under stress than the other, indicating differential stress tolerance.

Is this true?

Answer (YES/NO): YES